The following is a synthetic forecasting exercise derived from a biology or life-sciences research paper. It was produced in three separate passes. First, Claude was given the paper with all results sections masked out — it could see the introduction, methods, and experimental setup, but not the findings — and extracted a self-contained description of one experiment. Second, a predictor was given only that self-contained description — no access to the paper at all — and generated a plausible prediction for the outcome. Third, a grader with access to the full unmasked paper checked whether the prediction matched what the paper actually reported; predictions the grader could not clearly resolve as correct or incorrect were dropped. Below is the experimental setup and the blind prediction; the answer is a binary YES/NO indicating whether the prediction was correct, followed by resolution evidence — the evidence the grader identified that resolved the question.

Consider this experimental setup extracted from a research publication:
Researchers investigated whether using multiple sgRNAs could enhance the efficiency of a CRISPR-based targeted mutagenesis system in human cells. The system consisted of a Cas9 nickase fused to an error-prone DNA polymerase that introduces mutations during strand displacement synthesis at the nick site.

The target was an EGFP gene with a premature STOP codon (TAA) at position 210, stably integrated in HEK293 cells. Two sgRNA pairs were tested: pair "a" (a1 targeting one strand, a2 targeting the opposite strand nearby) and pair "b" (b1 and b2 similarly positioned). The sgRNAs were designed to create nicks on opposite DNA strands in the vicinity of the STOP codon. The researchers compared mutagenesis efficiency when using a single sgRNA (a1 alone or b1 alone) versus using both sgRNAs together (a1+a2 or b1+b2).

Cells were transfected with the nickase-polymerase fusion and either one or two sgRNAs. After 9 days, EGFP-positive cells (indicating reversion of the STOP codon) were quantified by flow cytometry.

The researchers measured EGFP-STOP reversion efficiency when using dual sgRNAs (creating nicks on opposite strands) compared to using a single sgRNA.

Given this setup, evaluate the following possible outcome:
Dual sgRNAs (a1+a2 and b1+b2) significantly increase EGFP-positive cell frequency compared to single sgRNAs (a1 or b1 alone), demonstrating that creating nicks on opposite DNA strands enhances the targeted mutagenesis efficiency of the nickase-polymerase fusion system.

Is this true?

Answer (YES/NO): YES